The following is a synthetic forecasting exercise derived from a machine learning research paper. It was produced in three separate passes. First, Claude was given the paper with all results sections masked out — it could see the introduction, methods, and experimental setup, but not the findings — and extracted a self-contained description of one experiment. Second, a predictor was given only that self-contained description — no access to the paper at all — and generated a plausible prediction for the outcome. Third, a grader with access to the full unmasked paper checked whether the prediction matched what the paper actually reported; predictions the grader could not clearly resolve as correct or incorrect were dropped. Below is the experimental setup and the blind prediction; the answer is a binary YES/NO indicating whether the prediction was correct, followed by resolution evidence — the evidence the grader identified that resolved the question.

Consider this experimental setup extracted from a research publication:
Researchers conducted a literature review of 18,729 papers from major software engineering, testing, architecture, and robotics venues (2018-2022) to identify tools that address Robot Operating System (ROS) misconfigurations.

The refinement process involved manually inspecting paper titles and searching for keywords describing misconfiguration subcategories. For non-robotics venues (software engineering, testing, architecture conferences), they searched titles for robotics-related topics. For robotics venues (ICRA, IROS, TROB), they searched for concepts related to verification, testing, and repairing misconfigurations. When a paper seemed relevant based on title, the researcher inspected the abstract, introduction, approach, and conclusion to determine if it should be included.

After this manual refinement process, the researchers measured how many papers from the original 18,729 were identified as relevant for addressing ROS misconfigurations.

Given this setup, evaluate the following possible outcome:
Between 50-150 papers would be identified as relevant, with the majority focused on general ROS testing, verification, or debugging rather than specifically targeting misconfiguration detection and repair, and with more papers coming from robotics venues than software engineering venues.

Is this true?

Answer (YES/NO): NO